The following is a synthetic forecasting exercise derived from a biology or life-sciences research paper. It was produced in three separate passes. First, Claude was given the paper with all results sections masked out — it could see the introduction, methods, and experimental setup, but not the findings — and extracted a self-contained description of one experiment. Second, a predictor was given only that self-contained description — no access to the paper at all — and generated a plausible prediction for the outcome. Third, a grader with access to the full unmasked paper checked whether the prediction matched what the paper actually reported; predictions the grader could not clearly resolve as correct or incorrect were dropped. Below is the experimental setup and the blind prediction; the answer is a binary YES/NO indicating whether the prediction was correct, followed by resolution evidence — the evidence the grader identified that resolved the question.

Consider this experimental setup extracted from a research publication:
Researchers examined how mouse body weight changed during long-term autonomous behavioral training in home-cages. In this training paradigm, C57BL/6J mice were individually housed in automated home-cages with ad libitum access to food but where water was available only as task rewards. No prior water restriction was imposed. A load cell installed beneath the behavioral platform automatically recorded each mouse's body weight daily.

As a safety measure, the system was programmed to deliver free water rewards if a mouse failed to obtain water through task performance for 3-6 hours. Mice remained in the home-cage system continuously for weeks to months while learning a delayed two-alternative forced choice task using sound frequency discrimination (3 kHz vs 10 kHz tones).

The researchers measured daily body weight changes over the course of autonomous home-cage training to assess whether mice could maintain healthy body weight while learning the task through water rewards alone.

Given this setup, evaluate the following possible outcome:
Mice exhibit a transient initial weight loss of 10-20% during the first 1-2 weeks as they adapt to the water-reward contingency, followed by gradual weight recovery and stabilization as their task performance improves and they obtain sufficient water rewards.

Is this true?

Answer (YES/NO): NO